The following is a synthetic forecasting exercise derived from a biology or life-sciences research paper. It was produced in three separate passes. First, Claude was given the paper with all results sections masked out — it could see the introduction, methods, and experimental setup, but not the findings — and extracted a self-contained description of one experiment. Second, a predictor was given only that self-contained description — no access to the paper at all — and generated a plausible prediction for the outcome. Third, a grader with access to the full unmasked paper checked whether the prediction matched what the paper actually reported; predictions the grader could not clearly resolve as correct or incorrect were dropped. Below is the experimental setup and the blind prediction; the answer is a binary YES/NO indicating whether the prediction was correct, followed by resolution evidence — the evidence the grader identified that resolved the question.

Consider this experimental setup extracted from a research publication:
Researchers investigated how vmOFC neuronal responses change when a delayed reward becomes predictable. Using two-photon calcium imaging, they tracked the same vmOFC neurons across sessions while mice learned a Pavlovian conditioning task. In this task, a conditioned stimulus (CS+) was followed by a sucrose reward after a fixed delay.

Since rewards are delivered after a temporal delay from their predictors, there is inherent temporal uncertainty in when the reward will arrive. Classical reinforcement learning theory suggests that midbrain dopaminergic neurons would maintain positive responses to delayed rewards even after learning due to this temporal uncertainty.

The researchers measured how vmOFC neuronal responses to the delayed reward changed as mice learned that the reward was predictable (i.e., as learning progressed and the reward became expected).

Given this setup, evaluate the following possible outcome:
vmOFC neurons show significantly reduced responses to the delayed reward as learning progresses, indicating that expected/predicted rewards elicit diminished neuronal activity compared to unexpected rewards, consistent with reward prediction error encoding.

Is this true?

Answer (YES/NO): NO